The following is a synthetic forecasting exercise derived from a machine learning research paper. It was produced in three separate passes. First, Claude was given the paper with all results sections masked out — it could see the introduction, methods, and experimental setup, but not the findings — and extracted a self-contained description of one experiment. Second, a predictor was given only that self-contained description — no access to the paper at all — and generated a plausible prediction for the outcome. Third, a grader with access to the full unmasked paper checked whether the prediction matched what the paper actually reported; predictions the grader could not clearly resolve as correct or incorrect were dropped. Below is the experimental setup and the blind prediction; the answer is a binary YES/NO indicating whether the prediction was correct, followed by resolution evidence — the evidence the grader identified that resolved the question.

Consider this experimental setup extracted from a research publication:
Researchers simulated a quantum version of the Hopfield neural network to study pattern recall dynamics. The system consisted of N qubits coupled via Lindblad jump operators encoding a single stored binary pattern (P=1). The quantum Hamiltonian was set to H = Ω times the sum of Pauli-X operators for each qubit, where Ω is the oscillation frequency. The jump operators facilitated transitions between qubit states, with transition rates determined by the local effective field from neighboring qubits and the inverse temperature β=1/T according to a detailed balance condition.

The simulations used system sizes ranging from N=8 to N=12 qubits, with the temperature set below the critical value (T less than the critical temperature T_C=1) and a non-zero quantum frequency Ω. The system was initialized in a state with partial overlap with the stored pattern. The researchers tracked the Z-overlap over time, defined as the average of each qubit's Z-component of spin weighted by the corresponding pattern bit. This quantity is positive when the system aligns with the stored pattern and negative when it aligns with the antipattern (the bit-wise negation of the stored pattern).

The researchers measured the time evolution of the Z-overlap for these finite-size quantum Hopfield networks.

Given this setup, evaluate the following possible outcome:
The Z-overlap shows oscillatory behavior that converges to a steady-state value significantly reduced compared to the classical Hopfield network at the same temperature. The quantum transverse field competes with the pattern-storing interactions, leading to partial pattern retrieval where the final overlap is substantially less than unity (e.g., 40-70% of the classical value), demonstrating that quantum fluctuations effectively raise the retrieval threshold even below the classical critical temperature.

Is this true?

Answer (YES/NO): NO